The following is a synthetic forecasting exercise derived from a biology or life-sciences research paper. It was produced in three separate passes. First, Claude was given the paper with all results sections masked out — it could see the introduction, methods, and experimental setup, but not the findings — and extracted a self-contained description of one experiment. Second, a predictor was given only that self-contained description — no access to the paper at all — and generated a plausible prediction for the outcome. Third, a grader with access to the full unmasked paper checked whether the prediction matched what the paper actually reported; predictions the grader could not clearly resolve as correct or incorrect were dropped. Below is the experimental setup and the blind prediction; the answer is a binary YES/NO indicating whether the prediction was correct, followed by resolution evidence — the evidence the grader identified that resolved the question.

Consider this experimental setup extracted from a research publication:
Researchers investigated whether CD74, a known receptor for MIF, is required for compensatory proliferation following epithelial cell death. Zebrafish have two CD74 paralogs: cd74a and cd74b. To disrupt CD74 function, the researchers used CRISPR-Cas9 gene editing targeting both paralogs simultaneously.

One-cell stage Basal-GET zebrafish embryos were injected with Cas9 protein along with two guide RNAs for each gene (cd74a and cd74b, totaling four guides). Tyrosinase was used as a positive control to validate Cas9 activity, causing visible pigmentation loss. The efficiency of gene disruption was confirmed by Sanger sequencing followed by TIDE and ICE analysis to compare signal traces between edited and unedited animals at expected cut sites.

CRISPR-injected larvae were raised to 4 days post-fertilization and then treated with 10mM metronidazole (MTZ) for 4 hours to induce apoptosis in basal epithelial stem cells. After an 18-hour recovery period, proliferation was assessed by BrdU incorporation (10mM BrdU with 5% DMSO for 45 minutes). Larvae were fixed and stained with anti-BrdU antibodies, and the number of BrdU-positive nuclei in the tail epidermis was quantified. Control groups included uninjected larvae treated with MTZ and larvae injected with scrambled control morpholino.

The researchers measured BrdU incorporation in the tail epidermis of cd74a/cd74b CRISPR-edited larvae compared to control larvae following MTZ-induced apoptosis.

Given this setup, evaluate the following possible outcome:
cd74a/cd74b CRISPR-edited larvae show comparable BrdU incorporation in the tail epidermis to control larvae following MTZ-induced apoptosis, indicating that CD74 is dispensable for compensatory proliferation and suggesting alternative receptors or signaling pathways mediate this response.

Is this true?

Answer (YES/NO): NO